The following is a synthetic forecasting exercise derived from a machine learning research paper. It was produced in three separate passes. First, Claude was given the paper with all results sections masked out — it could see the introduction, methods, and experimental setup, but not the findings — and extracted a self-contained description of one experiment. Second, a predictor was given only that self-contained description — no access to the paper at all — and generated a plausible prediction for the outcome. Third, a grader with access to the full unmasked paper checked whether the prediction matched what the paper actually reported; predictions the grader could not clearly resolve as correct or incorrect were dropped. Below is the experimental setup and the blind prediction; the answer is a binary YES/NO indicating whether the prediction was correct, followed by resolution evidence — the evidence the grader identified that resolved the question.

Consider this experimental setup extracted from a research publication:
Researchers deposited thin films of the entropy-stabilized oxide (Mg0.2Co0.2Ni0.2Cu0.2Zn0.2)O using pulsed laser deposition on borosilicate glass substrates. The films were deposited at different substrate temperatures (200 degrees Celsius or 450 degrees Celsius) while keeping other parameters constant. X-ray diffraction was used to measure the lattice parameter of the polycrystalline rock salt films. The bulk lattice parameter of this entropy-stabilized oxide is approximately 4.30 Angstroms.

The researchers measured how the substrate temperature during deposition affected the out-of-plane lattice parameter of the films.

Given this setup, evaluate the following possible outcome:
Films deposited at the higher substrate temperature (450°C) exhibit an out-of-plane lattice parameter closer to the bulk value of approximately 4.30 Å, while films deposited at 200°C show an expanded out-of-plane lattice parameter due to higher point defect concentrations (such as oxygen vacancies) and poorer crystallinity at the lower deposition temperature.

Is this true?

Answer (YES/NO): NO